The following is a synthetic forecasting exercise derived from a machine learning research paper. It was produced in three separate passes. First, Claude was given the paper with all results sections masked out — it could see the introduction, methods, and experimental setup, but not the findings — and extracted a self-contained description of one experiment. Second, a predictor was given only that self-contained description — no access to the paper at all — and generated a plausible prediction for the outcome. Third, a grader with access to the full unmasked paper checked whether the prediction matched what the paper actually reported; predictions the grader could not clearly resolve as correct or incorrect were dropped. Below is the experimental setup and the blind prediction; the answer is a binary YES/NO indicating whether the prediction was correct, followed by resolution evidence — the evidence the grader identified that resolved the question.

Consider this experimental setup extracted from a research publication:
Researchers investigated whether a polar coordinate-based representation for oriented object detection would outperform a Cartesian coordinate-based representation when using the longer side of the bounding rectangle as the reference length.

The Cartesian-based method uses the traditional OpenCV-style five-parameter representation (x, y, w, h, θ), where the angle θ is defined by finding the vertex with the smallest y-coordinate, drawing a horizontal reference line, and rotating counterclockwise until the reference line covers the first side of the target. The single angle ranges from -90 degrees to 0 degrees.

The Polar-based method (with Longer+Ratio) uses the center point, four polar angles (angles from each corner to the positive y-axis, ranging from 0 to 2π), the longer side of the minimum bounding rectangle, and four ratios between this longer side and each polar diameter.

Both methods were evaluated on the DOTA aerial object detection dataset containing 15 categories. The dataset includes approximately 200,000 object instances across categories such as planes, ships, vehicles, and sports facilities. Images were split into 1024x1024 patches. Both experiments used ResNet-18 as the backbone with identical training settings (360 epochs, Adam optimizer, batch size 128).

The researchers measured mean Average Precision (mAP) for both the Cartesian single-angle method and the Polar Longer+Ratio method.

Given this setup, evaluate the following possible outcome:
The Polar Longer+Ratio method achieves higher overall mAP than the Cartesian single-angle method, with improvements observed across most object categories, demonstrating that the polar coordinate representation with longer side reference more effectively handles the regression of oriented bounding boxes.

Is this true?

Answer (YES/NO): NO